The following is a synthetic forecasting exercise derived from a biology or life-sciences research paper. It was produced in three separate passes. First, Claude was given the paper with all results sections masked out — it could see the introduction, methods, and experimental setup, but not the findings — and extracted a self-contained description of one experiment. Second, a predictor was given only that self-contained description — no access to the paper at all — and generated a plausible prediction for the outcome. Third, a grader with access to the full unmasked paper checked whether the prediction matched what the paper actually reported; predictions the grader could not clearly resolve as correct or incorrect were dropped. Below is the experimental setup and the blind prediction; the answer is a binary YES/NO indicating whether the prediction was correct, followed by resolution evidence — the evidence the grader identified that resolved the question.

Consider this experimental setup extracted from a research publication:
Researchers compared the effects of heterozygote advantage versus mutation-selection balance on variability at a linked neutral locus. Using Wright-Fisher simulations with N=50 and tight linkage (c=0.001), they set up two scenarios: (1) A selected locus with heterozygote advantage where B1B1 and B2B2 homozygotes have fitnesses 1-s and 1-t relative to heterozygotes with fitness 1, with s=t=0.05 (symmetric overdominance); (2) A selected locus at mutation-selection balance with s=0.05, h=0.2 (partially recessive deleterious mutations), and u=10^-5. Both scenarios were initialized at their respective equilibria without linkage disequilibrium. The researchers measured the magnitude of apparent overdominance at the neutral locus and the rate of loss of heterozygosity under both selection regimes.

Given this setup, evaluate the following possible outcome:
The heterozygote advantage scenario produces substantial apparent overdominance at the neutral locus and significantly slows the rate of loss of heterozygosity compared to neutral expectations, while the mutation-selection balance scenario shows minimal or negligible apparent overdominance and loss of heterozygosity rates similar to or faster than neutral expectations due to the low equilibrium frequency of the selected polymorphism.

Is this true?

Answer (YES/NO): NO